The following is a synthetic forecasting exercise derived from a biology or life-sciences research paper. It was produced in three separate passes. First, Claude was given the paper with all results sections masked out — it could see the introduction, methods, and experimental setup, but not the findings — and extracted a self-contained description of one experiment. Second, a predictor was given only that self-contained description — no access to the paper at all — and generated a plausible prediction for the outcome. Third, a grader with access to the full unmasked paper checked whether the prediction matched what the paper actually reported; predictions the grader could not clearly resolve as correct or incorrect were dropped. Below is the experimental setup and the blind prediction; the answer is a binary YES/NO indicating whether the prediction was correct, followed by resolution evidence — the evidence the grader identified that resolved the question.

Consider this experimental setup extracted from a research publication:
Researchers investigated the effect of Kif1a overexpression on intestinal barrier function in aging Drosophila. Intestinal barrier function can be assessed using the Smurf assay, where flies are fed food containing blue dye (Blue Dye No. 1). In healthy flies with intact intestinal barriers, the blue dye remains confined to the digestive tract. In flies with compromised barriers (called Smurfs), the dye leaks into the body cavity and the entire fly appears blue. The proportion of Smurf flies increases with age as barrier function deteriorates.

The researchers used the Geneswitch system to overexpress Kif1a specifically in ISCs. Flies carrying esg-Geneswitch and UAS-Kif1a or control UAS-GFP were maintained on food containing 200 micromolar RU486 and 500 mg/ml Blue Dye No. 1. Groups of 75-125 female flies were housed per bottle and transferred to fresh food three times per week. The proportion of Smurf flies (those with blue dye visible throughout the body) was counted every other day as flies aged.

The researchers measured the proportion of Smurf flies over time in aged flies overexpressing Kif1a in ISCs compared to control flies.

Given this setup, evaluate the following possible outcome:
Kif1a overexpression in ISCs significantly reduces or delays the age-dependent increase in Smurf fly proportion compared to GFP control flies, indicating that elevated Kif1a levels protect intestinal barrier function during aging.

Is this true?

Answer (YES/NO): YES